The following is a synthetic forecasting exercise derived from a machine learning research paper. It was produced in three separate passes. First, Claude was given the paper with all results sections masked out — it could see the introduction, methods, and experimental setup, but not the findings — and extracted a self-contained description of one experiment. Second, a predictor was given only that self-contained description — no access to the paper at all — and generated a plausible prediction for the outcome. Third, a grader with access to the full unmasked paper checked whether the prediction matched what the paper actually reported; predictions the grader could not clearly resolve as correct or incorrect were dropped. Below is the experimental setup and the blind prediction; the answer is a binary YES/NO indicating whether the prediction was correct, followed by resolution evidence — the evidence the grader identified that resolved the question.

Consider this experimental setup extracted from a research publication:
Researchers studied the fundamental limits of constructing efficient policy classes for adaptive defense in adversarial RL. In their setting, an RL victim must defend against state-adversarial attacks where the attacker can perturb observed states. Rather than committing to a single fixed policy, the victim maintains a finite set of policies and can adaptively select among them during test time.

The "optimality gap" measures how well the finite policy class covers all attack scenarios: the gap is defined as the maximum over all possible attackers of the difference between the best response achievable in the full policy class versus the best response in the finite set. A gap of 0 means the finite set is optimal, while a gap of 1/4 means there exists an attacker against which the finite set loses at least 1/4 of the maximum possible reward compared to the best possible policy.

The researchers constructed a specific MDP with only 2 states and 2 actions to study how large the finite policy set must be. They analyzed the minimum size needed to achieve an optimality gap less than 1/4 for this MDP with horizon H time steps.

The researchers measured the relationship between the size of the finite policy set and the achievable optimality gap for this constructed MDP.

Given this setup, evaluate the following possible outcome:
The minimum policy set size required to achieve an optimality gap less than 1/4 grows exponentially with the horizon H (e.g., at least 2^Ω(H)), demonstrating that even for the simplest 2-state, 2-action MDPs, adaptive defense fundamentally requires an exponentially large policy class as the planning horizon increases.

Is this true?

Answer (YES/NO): YES